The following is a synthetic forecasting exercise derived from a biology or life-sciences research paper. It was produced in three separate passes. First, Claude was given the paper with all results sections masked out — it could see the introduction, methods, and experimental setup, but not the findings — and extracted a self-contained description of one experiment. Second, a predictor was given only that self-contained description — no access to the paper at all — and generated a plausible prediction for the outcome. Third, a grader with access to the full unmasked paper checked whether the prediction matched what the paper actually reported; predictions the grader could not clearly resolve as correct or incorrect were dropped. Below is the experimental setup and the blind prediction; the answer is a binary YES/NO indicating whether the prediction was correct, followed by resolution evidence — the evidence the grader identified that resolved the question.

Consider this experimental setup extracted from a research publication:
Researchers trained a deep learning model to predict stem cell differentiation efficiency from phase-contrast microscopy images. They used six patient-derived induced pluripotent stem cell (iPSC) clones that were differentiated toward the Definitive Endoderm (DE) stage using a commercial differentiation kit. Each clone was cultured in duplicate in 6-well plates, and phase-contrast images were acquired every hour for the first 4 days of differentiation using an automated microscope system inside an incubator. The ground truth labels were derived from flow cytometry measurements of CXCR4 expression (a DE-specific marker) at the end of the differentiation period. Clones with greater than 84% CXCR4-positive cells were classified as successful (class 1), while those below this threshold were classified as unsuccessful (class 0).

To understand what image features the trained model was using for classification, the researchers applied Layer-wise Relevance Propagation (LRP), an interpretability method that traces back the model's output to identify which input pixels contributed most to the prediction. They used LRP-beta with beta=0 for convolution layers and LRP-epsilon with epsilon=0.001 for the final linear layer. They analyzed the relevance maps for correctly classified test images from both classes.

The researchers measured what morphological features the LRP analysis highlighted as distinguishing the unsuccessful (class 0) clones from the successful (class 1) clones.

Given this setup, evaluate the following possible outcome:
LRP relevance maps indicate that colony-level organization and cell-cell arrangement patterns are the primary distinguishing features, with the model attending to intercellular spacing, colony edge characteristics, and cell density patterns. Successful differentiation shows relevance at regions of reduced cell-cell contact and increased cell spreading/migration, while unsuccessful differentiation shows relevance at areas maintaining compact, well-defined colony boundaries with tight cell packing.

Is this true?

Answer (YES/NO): NO